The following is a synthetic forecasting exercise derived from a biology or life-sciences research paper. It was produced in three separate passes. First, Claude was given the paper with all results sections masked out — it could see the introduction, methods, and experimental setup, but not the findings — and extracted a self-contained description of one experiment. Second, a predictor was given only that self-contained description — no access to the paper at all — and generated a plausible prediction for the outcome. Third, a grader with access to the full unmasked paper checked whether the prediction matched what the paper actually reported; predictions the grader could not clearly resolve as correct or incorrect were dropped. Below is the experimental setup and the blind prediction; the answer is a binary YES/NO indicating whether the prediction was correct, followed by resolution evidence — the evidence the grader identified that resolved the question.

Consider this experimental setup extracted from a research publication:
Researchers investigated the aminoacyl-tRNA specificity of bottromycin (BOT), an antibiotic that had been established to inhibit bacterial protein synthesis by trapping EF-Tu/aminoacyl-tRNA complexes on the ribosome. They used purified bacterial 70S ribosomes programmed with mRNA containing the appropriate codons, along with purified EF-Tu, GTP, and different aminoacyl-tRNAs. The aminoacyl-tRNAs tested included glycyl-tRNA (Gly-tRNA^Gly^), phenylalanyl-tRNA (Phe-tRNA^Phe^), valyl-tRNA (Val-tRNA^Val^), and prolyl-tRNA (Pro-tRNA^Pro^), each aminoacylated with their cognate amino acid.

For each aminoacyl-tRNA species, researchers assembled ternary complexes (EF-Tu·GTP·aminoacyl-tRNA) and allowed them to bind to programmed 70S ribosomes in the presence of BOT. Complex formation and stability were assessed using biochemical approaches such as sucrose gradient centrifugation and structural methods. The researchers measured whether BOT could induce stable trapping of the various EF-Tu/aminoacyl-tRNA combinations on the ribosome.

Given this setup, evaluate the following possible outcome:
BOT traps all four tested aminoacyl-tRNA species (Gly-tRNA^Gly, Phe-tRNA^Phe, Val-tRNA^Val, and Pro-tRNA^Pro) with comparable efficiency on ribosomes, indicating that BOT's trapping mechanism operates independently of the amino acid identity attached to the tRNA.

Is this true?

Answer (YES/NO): NO